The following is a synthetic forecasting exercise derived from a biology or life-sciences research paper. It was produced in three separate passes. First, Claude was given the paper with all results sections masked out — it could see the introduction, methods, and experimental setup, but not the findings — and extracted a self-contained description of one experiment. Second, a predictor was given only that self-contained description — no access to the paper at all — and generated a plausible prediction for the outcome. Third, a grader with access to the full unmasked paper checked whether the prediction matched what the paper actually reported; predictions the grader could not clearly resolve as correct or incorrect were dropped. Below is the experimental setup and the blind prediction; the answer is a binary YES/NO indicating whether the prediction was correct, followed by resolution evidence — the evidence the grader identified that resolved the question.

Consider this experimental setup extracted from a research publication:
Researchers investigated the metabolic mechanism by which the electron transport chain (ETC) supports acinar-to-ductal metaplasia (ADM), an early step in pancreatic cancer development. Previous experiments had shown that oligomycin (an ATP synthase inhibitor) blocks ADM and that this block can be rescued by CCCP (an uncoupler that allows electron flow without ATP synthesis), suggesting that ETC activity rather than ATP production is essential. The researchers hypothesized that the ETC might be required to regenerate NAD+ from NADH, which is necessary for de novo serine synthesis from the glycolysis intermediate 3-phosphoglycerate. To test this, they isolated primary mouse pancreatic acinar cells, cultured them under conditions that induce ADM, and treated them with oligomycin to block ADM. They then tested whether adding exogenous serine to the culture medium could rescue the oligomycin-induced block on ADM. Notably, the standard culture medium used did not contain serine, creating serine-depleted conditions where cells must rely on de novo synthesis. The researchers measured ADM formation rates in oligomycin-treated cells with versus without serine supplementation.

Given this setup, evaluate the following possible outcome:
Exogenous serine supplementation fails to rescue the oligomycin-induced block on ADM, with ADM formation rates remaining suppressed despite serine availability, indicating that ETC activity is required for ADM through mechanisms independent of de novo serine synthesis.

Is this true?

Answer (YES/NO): NO